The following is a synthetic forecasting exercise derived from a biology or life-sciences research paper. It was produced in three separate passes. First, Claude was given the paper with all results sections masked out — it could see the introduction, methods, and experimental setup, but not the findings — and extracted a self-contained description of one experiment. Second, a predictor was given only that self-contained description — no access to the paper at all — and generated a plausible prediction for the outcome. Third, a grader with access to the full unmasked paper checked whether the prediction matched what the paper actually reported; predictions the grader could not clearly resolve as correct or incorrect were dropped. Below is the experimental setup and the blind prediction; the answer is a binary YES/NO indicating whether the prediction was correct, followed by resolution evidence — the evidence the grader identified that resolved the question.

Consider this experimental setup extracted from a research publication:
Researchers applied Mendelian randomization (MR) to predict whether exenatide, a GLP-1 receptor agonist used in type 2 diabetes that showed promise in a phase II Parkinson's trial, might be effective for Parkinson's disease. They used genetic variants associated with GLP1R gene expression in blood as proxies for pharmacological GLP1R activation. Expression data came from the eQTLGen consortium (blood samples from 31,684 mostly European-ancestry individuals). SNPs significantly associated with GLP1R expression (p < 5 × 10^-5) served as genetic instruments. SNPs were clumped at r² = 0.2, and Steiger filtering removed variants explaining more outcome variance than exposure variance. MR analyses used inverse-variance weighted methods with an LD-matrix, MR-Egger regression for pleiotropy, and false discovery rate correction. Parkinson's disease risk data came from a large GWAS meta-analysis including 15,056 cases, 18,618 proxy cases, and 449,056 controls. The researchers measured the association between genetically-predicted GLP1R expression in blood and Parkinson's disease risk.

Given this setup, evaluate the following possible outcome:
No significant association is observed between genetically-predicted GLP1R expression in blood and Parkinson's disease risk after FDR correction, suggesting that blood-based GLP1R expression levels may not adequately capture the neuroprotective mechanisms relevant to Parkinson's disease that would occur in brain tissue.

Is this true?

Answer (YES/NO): YES